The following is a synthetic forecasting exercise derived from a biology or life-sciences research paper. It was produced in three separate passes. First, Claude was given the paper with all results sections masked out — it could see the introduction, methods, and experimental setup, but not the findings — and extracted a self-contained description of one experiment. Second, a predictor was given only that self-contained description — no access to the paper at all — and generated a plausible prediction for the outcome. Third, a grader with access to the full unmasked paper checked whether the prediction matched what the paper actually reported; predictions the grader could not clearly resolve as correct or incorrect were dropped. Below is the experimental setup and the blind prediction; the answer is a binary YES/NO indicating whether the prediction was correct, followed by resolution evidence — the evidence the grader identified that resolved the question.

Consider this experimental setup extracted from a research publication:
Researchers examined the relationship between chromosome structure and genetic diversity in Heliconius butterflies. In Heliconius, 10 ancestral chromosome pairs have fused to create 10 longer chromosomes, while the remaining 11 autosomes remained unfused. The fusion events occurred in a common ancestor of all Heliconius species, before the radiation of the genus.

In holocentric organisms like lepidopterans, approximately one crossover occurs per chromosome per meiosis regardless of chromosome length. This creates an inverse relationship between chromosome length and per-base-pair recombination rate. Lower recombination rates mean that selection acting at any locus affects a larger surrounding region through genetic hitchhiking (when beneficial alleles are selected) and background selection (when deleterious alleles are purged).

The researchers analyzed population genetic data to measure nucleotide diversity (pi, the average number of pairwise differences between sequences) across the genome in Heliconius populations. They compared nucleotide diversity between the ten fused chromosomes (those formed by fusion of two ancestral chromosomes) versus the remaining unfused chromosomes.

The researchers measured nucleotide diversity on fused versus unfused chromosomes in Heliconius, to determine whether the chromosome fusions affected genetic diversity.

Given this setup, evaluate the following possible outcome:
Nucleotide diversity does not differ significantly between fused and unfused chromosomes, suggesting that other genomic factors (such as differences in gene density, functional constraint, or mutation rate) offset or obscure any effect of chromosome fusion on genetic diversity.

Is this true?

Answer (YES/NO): NO